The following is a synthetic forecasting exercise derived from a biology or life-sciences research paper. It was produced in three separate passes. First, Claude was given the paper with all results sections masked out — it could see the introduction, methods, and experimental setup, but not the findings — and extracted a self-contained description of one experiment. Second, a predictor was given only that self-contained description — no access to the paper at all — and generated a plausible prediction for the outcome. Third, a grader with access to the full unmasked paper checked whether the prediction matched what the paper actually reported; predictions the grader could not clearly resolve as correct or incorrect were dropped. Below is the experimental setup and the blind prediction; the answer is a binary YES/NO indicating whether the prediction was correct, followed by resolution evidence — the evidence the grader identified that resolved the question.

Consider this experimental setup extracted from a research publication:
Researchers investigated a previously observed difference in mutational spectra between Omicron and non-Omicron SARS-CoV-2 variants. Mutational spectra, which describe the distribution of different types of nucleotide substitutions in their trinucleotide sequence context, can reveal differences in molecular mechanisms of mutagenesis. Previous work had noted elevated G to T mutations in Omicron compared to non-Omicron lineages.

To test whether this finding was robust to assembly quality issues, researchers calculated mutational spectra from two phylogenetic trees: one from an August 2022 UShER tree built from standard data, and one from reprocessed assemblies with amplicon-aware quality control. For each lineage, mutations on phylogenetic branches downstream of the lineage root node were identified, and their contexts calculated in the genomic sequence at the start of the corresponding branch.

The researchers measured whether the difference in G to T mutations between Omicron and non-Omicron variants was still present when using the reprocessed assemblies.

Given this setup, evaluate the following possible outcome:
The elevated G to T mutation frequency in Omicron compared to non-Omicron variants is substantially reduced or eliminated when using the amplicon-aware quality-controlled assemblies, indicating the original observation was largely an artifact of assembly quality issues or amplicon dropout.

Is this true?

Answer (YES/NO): NO